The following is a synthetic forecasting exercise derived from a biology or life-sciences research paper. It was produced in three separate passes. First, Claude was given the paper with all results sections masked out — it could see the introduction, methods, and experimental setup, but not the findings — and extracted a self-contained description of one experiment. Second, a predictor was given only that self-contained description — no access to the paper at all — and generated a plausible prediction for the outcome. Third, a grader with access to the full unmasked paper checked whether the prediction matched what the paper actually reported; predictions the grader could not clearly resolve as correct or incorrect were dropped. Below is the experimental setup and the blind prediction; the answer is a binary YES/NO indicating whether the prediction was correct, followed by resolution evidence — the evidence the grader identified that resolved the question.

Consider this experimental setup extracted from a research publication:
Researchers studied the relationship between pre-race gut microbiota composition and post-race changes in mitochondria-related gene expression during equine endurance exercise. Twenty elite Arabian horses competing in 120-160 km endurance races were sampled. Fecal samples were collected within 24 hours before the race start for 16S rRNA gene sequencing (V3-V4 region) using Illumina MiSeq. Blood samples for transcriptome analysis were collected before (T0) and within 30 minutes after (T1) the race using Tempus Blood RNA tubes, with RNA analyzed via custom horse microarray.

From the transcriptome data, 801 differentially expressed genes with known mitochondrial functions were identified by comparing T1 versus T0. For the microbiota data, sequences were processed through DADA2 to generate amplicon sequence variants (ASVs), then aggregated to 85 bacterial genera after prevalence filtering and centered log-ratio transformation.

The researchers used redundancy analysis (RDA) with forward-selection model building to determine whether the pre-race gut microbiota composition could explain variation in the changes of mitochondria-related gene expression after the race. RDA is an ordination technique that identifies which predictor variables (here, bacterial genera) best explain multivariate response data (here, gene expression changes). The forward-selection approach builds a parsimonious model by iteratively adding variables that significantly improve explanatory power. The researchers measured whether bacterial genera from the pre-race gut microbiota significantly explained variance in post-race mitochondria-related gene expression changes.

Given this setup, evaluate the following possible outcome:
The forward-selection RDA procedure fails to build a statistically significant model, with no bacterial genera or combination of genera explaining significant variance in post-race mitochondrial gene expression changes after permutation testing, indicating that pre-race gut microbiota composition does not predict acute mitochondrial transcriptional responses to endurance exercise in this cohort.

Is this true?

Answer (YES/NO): NO